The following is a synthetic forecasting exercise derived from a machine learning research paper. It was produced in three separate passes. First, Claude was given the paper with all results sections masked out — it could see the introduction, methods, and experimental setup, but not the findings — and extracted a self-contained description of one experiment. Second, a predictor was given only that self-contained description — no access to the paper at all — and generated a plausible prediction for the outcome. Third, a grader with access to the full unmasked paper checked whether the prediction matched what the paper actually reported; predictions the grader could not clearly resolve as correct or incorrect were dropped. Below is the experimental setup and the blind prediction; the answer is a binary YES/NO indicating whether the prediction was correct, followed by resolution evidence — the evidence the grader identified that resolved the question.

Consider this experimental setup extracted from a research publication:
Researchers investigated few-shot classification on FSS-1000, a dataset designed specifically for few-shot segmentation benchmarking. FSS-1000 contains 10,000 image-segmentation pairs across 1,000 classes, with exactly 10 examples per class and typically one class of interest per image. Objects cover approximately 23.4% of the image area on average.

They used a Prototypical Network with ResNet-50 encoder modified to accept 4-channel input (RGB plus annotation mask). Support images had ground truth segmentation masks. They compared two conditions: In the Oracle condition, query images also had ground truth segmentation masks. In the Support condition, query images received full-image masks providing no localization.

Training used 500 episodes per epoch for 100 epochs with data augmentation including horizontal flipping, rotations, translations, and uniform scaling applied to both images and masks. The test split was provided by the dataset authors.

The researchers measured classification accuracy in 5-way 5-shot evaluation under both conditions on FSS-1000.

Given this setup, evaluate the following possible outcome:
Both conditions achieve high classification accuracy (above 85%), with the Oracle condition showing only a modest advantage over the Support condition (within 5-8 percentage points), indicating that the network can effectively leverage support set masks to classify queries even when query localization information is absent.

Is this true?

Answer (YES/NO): NO